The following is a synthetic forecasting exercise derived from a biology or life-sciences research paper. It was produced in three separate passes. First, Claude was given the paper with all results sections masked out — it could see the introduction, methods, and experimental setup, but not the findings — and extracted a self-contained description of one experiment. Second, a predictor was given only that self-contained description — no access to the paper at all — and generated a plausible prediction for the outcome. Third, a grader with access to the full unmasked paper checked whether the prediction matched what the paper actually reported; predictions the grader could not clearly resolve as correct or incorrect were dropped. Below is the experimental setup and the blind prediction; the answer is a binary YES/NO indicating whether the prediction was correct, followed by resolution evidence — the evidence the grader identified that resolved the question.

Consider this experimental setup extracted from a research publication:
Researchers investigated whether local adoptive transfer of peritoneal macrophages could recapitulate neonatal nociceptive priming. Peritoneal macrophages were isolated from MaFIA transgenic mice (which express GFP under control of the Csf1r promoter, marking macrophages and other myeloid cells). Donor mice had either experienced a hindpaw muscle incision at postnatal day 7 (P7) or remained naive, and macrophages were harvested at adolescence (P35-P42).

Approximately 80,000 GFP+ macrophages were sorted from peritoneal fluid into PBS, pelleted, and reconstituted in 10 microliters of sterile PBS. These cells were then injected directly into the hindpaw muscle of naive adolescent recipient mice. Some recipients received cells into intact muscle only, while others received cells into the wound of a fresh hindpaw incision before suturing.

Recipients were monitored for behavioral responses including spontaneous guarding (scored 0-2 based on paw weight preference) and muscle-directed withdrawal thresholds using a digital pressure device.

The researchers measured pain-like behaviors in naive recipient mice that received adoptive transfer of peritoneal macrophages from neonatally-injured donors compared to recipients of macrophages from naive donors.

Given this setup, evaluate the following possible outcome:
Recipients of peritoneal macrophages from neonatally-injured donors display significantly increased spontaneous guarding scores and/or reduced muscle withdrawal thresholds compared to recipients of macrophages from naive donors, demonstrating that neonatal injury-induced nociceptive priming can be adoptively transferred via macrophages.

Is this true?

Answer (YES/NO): YES